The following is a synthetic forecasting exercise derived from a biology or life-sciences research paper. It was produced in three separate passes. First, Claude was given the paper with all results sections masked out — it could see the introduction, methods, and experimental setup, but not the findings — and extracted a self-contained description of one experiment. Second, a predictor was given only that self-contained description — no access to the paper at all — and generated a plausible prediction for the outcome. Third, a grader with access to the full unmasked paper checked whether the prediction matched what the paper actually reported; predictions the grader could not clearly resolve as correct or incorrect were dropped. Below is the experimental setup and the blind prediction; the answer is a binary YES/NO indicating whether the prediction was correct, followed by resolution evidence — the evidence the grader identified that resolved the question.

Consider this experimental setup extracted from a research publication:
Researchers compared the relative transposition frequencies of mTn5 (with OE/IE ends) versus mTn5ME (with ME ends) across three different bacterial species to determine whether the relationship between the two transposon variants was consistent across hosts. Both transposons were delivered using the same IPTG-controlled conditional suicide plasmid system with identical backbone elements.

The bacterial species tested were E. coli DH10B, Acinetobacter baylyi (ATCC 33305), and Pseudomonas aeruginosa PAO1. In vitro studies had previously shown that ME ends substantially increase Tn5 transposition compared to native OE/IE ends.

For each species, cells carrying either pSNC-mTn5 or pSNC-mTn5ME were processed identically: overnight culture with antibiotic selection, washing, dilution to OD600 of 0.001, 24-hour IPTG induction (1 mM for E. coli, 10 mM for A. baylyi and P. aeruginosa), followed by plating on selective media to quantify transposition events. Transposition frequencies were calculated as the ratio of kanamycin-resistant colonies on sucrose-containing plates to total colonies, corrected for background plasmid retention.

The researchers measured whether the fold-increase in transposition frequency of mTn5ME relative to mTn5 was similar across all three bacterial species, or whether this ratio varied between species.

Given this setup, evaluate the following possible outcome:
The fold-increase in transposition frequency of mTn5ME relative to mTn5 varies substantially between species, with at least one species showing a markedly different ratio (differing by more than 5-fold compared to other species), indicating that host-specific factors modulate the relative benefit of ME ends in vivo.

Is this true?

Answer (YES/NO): YES